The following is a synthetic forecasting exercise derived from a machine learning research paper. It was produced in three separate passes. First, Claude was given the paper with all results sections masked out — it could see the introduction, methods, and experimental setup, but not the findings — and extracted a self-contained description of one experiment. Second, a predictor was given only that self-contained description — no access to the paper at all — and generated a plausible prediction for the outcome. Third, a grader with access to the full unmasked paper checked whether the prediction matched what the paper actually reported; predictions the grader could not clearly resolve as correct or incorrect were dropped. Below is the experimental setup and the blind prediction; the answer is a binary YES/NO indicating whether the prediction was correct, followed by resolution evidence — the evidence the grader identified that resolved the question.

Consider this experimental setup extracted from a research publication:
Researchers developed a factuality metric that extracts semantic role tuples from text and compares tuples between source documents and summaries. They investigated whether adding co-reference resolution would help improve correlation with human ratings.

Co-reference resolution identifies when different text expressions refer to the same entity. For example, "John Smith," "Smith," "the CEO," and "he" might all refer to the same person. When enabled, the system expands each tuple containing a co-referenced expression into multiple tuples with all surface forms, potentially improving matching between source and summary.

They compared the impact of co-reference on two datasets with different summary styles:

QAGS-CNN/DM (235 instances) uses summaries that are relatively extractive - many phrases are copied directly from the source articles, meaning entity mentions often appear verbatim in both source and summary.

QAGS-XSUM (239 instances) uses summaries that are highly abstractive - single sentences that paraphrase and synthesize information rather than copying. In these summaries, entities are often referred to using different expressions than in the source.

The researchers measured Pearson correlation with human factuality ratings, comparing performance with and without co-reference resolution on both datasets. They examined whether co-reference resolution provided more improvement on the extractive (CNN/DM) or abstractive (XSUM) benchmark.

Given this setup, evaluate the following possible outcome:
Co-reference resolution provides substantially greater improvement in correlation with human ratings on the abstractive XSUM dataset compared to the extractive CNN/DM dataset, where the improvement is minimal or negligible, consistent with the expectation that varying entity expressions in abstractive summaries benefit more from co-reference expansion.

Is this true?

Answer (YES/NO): YES